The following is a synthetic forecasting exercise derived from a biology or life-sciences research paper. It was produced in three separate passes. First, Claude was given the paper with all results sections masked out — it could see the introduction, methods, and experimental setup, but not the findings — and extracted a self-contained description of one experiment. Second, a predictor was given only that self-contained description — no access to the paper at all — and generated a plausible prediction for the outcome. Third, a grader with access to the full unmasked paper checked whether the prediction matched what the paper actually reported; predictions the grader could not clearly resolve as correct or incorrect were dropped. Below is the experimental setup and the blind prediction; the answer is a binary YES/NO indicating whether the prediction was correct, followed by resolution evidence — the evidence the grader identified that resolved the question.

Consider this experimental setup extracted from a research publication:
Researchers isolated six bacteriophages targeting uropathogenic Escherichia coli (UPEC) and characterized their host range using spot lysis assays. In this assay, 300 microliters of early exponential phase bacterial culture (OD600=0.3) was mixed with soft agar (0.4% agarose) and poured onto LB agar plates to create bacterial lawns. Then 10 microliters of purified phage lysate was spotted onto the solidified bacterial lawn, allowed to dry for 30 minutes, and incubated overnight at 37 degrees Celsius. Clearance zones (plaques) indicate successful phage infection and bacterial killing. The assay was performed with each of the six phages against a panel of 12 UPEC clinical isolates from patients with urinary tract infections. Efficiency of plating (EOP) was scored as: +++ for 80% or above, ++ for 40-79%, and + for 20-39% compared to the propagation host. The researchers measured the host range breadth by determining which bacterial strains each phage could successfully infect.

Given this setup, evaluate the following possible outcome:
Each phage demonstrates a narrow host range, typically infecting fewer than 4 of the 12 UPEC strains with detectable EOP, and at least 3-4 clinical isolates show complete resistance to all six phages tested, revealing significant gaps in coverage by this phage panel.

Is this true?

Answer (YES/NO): NO